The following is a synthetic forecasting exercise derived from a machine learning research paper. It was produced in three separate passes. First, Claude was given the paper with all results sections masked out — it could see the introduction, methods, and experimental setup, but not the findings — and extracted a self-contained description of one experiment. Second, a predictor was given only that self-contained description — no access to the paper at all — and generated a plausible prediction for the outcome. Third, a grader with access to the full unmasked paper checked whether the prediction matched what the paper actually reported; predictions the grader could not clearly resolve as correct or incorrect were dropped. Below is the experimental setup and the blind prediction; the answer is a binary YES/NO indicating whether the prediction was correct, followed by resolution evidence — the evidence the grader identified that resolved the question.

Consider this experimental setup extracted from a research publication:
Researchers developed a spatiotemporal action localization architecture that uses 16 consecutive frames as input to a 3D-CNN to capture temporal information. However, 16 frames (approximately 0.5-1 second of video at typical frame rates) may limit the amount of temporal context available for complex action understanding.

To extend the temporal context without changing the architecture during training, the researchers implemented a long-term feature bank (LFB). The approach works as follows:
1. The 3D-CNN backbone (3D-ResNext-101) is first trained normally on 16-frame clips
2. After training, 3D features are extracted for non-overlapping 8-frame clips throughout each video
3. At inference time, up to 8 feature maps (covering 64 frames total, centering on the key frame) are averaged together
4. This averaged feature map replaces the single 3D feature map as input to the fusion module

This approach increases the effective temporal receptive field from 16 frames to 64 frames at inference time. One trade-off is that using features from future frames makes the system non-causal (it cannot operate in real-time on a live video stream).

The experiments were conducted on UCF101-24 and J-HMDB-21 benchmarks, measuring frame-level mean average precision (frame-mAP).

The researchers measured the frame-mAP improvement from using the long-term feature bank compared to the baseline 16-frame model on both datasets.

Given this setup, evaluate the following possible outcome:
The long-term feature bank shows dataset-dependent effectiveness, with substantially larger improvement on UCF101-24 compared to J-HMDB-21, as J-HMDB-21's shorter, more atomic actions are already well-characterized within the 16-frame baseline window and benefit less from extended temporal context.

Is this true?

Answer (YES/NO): YES